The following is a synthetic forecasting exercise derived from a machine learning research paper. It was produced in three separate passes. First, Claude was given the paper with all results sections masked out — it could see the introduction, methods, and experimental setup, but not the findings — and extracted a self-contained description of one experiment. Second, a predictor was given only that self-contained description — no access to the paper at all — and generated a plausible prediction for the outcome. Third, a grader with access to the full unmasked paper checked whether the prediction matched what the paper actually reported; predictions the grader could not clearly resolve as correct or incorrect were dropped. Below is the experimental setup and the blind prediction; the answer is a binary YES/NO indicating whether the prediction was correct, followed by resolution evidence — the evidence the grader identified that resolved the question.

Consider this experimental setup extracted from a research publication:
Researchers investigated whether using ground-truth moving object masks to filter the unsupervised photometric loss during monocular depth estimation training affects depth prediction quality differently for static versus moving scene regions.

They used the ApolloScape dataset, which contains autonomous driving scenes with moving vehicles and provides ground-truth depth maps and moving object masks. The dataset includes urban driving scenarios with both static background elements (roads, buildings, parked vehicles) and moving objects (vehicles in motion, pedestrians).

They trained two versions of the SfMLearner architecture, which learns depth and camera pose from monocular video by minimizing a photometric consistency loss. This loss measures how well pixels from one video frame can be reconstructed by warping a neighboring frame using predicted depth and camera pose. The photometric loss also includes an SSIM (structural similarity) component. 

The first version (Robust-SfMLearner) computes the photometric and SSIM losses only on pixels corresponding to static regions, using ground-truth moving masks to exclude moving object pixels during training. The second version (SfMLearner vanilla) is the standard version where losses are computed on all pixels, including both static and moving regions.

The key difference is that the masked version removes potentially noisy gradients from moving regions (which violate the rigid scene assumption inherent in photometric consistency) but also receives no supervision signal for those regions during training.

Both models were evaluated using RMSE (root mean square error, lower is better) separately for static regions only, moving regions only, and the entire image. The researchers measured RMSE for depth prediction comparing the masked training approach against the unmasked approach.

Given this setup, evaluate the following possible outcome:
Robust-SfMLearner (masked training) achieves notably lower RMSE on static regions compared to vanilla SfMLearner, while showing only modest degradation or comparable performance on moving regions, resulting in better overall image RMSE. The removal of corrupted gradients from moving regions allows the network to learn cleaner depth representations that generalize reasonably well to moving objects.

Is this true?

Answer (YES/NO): NO